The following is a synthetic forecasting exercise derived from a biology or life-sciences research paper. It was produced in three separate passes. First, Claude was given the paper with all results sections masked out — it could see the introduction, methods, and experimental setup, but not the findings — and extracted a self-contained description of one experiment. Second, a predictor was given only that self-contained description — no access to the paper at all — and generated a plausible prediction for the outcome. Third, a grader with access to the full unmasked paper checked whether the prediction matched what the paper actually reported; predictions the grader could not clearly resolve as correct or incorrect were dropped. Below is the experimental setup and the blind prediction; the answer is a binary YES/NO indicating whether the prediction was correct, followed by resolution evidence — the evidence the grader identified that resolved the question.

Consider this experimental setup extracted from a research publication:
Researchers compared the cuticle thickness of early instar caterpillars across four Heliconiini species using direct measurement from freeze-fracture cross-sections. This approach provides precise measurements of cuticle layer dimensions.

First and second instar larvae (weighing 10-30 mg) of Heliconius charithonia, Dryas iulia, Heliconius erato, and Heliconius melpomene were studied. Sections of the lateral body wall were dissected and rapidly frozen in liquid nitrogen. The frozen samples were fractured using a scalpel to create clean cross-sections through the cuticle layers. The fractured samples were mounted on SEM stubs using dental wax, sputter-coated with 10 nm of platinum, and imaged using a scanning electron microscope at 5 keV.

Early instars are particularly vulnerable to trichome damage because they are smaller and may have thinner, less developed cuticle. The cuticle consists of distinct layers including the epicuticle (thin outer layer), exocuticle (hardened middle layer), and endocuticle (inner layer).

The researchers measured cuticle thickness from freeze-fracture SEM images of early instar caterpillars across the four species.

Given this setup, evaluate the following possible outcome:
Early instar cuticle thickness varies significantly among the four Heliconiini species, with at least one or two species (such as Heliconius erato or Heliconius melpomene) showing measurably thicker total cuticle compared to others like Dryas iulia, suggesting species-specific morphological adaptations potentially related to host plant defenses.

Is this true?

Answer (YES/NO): NO